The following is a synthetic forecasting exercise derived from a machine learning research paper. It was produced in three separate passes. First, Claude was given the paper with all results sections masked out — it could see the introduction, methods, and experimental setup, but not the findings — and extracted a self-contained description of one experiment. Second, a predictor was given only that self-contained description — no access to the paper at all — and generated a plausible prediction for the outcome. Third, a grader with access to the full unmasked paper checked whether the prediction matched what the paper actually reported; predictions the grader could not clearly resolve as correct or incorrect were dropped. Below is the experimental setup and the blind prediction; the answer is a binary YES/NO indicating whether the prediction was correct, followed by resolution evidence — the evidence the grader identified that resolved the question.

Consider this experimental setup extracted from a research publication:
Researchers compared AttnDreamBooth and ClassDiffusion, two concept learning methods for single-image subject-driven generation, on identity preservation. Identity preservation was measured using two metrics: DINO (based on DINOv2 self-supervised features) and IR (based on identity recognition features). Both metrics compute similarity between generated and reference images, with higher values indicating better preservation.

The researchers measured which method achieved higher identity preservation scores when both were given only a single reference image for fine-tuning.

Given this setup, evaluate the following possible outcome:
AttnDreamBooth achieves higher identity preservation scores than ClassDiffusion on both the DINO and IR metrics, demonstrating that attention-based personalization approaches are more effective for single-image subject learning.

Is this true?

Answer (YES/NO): NO